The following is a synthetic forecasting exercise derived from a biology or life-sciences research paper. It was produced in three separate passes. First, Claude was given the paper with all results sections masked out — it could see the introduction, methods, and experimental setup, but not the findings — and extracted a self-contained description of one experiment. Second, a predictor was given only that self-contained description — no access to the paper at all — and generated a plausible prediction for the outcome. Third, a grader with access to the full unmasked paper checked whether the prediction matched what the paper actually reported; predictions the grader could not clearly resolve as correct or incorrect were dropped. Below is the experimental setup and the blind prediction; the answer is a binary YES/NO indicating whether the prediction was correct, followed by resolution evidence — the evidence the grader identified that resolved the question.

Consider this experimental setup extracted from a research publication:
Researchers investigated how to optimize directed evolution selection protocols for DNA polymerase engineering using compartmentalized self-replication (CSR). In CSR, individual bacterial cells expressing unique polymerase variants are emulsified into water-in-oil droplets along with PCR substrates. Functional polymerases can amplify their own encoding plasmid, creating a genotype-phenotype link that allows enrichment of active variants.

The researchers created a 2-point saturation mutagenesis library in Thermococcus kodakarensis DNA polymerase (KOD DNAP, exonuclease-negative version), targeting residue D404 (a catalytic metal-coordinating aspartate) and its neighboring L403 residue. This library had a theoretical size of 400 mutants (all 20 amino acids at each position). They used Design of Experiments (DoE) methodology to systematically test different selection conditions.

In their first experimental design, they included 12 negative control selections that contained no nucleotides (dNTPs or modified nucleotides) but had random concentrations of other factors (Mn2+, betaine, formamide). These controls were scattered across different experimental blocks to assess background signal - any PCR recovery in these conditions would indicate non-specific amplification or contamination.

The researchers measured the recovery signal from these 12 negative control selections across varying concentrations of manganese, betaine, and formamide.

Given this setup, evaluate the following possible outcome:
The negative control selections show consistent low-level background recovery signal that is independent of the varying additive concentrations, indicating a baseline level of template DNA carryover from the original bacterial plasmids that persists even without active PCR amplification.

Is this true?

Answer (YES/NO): NO